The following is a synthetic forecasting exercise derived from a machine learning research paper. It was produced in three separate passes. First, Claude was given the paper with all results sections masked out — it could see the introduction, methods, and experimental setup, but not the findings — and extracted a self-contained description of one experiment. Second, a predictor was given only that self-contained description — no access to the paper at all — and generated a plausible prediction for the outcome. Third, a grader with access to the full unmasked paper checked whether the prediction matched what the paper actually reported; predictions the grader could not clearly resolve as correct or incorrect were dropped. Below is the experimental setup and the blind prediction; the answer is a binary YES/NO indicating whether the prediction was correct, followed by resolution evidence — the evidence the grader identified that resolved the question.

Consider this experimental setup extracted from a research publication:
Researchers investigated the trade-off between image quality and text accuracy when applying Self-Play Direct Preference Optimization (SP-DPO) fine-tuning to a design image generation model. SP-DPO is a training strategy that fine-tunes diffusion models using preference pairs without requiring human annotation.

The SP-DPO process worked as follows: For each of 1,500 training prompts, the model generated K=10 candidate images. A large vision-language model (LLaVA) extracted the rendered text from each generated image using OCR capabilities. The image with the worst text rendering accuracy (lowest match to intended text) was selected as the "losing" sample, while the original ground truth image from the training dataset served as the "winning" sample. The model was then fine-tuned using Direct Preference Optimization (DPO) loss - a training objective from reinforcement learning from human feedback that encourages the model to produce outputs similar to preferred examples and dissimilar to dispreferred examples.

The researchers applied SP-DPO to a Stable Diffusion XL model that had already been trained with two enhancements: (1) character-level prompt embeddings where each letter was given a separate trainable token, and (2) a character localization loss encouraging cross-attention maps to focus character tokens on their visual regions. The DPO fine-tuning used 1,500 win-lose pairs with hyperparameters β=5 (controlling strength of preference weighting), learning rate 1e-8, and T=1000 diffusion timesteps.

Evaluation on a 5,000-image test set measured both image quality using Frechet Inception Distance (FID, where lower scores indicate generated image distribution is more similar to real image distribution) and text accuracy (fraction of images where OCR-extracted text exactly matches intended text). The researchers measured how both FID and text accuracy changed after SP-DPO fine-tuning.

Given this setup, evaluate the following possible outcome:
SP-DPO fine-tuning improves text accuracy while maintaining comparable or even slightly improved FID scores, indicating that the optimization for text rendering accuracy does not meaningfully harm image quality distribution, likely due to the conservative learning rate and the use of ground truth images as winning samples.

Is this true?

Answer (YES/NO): NO